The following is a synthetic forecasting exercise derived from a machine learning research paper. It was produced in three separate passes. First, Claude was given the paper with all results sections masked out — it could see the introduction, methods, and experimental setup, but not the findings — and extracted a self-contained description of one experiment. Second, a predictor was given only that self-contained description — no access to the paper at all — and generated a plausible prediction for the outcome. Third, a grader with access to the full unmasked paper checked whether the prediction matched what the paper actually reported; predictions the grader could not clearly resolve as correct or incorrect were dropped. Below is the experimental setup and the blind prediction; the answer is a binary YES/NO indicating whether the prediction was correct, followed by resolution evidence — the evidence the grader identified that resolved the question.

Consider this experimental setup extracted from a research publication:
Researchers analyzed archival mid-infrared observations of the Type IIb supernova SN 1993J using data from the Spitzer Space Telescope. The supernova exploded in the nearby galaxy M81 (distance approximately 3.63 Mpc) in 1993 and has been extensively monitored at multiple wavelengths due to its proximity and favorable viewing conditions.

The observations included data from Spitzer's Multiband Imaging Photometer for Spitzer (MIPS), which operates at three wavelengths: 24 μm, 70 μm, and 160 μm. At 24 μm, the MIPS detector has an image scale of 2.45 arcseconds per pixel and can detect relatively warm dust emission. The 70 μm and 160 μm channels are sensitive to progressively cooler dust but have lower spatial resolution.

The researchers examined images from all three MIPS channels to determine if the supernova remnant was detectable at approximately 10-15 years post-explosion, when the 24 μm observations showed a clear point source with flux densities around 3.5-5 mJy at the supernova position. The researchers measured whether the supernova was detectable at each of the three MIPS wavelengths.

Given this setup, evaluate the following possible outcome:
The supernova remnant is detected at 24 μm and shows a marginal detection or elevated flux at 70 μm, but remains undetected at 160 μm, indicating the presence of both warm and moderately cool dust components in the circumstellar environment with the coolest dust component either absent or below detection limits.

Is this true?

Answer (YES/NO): NO